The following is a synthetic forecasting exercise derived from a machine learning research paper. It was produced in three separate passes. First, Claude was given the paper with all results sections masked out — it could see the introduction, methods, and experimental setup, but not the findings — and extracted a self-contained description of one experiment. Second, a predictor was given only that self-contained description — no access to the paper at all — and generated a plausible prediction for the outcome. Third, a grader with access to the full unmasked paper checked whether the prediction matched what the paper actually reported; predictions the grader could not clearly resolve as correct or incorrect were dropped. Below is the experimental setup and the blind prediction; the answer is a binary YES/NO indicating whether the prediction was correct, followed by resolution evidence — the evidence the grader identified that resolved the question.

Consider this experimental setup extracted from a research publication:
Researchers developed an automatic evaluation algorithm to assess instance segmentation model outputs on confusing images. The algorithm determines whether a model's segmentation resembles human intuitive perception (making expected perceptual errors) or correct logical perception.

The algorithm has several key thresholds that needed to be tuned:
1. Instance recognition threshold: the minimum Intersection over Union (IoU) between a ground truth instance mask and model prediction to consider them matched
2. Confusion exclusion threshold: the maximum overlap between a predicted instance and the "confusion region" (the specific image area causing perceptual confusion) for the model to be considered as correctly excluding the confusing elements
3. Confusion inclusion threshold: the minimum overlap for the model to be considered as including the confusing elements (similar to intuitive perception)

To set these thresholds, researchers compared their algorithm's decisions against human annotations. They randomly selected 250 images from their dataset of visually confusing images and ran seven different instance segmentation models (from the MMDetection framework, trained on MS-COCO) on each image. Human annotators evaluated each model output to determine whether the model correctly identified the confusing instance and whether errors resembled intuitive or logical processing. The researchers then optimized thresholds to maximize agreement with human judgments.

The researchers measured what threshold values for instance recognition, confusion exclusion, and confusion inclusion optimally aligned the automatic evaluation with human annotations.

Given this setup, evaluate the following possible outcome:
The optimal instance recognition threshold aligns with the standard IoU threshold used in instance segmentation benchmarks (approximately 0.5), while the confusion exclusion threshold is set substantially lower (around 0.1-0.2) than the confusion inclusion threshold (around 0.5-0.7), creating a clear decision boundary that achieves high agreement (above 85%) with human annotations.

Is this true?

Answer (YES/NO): NO